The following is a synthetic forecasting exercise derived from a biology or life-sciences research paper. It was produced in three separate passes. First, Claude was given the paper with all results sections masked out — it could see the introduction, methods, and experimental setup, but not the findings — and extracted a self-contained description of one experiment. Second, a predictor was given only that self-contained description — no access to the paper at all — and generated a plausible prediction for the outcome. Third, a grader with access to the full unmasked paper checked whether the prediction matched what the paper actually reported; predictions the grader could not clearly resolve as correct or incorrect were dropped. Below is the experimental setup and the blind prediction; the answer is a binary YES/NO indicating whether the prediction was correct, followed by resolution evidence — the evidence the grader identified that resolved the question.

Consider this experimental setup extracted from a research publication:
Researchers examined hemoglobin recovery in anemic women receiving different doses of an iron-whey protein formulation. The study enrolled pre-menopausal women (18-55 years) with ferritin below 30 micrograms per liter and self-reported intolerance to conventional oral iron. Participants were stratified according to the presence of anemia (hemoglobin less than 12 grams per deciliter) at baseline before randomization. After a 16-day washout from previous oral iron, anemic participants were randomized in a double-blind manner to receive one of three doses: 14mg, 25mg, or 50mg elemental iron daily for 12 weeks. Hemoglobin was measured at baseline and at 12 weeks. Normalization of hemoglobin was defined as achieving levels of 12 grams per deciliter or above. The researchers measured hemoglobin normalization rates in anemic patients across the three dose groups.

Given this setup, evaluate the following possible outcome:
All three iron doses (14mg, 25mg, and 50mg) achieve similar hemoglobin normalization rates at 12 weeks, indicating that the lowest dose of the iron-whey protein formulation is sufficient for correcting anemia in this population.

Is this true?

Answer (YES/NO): NO